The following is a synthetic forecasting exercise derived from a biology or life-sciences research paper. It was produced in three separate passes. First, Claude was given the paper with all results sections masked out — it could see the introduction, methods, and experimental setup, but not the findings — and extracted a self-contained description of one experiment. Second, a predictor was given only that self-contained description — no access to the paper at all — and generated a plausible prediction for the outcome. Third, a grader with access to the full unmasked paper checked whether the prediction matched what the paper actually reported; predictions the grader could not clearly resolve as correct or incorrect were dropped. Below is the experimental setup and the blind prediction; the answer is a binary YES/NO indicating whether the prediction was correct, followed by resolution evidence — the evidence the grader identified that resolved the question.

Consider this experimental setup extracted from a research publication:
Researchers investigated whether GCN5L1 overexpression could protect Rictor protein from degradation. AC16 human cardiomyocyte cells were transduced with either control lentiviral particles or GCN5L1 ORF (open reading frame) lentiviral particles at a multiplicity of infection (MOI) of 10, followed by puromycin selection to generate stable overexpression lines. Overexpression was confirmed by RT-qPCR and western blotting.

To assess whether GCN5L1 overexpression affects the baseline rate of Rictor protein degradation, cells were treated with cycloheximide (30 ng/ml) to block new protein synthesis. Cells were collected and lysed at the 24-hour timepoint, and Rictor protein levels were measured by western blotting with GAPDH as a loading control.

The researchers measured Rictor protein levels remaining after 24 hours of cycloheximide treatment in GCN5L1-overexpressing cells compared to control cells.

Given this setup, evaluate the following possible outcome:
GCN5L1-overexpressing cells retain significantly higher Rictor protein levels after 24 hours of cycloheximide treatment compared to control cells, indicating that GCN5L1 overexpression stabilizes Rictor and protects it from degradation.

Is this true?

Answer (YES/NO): YES